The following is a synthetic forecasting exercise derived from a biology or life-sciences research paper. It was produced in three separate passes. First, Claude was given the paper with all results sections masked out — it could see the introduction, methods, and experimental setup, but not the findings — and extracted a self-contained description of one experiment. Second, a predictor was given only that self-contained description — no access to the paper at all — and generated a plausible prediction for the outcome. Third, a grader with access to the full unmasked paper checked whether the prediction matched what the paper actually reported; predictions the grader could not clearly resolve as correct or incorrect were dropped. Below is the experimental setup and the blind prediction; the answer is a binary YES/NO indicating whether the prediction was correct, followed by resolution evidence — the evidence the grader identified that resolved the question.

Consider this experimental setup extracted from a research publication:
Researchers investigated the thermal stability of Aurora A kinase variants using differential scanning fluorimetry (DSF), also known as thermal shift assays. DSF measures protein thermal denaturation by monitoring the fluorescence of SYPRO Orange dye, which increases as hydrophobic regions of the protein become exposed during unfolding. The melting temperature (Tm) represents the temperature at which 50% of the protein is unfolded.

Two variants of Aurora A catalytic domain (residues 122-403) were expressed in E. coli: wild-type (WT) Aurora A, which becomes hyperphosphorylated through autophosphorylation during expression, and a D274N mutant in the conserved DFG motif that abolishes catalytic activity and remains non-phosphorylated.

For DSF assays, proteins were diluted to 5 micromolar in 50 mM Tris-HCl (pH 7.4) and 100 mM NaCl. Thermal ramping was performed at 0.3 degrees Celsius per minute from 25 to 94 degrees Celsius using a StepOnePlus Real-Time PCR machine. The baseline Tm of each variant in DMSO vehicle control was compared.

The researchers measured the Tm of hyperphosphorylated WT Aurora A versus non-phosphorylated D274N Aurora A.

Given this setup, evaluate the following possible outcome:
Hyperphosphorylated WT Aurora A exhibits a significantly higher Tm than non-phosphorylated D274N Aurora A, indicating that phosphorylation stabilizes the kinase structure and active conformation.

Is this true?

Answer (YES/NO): NO